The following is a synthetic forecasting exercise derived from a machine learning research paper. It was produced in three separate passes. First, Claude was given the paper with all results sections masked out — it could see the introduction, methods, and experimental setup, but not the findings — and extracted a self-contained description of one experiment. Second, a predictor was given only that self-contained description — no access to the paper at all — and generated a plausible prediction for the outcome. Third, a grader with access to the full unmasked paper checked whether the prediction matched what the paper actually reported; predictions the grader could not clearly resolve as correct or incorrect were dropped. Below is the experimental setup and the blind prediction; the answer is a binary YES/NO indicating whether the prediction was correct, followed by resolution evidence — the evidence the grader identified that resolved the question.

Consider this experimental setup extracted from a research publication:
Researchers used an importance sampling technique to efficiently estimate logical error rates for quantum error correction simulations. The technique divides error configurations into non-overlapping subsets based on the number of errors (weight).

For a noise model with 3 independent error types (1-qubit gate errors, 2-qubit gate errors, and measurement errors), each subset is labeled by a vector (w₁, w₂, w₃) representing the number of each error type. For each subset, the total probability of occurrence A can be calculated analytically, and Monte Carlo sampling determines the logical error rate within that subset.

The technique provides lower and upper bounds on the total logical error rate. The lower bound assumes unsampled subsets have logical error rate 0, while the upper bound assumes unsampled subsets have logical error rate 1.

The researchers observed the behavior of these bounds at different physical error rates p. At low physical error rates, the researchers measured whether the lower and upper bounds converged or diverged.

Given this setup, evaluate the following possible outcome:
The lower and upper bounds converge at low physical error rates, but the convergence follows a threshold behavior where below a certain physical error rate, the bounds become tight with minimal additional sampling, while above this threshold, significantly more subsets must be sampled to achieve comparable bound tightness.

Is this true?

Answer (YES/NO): NO